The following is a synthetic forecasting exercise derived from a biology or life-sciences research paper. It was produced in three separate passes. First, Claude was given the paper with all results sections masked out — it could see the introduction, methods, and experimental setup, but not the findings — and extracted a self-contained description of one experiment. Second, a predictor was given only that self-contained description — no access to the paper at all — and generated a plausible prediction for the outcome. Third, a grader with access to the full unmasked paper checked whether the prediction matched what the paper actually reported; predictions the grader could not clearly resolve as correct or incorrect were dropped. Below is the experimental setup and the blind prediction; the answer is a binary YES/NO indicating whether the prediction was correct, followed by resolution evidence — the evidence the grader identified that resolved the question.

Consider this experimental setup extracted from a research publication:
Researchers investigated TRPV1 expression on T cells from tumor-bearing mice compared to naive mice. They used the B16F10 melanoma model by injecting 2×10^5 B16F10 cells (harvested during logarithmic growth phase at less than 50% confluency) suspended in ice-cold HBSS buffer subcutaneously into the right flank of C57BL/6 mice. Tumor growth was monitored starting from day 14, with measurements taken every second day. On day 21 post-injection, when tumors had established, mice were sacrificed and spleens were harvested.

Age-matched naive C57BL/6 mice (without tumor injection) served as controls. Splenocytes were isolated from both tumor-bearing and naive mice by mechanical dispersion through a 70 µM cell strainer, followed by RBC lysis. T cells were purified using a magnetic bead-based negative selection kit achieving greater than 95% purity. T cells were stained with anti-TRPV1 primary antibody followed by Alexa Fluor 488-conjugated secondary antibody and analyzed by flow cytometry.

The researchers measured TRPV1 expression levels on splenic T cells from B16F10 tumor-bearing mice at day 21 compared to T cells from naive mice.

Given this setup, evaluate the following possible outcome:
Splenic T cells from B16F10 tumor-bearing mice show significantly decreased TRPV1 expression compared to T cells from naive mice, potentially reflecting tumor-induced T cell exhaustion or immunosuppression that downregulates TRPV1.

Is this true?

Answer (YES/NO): NO